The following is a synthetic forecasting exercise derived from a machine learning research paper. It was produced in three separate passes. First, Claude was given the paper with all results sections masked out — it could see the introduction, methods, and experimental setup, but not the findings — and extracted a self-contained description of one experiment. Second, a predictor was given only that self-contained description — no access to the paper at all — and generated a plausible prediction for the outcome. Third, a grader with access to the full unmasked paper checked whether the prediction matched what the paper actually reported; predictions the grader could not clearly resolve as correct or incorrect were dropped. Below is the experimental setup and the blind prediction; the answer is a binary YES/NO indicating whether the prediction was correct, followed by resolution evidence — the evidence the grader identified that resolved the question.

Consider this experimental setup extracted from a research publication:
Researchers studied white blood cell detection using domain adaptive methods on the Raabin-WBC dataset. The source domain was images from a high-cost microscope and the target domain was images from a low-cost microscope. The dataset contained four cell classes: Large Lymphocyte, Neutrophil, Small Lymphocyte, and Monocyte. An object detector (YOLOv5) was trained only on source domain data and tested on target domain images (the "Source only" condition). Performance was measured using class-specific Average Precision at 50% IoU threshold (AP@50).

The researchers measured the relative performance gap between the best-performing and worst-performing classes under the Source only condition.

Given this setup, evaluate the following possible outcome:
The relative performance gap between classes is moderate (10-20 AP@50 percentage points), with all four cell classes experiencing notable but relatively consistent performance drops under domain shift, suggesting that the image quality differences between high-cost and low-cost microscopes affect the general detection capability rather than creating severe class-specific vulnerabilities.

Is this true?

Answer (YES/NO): NO